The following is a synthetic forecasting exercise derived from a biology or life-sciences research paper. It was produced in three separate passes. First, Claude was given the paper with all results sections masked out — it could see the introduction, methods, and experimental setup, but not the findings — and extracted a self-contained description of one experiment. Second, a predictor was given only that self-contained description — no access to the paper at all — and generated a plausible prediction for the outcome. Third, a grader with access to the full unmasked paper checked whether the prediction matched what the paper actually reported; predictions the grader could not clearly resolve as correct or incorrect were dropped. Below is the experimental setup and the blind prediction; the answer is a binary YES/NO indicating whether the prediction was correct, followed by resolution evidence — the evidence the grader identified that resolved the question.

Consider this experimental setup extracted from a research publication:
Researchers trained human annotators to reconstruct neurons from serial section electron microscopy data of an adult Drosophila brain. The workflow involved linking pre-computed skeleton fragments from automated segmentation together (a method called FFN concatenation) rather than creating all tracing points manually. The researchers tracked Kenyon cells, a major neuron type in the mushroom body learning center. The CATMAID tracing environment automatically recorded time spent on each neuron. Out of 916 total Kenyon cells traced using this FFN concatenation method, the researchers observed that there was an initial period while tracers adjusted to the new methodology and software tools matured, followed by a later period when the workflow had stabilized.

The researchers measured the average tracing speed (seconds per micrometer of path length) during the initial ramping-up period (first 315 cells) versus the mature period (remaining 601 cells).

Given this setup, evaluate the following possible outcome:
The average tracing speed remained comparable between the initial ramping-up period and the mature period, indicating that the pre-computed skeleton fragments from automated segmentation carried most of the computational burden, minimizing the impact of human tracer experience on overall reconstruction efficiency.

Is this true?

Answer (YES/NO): NO